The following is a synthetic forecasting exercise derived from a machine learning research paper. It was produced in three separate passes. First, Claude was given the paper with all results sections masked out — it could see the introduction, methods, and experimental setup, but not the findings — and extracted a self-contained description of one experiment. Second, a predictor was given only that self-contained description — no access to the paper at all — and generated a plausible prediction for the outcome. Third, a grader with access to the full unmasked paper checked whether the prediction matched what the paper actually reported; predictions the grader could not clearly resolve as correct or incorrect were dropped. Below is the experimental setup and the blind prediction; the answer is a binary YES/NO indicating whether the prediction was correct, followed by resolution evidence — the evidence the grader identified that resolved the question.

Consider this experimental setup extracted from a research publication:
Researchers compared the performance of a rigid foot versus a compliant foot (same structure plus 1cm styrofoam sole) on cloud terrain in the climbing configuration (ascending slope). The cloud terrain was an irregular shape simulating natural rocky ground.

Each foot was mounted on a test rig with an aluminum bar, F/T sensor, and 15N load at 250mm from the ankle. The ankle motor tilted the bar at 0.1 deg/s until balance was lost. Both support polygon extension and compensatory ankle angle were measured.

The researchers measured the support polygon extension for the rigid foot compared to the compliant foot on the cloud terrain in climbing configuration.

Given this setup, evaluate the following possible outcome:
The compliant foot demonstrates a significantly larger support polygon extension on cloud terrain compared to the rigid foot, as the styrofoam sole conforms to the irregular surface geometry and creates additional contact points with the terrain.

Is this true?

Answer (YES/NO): NO